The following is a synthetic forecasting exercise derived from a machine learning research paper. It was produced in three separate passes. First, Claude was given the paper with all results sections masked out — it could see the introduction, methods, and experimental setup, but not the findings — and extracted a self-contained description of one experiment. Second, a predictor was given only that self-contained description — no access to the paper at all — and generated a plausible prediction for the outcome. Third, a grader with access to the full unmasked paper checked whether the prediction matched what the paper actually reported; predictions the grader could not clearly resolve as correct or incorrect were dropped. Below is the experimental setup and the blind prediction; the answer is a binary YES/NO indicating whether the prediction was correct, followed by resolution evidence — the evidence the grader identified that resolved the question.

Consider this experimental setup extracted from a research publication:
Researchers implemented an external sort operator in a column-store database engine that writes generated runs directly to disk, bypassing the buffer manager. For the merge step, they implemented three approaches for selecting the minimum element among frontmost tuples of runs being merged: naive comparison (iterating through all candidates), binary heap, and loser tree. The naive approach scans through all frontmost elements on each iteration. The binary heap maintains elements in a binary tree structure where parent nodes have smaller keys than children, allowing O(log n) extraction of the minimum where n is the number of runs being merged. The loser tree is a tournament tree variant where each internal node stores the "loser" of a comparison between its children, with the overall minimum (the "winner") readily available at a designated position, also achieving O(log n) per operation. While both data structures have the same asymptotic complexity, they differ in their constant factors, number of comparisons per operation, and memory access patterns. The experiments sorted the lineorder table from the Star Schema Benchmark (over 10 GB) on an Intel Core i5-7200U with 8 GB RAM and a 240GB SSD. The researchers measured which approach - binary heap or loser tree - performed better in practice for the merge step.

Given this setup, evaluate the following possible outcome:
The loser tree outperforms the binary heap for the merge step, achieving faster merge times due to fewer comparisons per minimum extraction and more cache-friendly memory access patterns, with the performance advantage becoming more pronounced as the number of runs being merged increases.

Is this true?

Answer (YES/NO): NO